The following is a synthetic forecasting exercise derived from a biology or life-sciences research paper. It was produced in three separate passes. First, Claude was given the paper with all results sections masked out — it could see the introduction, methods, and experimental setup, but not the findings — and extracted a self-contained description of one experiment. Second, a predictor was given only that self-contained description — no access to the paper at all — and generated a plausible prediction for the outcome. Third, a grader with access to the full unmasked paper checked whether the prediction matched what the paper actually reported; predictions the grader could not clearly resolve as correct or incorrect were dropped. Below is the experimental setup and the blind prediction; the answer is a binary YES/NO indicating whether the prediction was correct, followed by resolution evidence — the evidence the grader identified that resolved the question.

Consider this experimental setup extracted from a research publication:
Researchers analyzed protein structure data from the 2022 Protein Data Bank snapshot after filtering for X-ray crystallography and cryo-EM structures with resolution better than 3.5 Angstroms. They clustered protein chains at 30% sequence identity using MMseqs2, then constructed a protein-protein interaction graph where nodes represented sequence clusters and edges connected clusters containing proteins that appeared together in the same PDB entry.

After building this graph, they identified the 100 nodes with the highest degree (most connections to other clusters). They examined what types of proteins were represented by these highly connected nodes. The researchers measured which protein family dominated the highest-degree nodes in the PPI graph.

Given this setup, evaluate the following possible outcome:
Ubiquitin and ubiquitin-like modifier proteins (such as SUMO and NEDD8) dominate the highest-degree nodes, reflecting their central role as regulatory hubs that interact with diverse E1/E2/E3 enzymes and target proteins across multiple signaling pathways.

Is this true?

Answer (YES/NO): NO